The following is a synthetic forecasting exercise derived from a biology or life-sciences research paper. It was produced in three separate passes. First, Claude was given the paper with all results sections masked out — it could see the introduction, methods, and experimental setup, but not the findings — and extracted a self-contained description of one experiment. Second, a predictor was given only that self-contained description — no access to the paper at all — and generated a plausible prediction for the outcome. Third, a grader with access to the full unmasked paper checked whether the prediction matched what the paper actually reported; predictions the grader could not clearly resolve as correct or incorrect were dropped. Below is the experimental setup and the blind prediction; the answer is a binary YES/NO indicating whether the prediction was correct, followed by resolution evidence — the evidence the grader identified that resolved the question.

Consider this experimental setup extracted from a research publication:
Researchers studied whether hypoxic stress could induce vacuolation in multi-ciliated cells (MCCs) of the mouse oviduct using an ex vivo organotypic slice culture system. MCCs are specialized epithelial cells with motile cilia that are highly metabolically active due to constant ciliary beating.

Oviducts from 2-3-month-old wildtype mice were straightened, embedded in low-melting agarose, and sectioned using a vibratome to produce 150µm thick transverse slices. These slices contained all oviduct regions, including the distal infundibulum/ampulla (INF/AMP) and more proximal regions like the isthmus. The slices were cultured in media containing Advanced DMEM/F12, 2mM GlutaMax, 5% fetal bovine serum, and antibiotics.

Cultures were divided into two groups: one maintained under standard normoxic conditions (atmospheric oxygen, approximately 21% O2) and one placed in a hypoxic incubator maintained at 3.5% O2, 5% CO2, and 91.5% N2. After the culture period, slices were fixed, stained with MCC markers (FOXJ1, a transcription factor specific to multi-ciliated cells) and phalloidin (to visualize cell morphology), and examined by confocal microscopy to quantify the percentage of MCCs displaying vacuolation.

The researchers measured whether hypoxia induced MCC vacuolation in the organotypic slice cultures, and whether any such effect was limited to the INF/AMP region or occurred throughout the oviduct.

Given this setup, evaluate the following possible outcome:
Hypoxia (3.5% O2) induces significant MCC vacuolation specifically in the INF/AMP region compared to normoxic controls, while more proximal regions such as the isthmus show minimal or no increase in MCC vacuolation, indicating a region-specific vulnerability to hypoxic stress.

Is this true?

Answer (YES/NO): NO